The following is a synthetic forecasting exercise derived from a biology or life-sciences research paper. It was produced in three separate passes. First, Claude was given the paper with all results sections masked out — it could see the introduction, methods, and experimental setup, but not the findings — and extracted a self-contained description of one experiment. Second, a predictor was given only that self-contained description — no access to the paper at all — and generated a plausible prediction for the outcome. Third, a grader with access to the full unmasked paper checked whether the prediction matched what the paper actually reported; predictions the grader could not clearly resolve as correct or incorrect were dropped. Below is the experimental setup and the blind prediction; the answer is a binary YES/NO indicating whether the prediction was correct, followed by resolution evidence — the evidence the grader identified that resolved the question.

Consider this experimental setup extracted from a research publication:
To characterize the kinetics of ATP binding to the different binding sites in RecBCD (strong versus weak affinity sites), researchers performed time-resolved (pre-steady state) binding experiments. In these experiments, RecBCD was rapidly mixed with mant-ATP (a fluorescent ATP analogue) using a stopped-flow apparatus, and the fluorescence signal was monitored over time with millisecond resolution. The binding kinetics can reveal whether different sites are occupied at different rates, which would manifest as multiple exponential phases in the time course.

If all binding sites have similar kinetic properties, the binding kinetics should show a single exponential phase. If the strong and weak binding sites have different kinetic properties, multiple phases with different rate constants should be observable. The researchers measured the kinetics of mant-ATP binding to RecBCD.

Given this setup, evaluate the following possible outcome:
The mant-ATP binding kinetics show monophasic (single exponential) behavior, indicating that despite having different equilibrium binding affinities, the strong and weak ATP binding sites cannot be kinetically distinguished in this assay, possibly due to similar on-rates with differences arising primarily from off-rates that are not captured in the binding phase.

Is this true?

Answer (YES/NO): NO